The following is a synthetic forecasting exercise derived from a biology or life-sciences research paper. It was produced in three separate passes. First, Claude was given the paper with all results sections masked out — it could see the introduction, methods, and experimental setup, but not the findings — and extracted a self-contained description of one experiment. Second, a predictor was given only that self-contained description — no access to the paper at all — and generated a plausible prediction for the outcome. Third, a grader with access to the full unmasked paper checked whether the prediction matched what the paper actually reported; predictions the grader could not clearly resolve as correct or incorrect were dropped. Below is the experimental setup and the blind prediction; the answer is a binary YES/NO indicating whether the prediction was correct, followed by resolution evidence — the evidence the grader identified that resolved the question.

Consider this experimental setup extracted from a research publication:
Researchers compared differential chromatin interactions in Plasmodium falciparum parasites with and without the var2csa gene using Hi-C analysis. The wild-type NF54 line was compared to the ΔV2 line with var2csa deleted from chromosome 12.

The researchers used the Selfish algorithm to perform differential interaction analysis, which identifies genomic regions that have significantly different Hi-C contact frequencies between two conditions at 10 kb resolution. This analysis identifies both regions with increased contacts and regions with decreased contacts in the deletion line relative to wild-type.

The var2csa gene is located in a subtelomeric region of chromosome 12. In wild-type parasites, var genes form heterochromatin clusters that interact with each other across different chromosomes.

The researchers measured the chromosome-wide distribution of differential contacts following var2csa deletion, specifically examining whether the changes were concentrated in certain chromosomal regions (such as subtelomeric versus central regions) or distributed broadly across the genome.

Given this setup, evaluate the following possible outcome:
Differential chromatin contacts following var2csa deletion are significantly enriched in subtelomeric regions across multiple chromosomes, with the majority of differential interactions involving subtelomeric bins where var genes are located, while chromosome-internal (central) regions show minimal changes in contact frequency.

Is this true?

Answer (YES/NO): NO